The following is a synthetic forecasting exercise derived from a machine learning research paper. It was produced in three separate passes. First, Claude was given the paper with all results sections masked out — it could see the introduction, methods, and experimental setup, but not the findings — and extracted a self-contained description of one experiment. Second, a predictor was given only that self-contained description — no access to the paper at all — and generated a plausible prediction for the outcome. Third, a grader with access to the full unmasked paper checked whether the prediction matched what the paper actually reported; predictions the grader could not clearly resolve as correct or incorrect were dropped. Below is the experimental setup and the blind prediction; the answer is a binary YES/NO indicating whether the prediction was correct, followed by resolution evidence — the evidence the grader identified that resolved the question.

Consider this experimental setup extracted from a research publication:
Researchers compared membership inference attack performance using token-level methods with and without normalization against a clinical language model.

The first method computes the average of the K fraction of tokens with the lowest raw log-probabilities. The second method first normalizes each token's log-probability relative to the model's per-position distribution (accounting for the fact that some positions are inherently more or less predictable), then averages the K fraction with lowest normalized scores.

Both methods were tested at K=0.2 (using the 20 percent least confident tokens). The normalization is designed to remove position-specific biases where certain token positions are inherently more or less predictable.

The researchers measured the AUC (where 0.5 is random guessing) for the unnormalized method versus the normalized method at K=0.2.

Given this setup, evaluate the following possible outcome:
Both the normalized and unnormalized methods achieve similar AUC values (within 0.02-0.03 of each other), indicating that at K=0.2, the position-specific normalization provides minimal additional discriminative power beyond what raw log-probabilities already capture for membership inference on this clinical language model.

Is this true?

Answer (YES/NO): YES